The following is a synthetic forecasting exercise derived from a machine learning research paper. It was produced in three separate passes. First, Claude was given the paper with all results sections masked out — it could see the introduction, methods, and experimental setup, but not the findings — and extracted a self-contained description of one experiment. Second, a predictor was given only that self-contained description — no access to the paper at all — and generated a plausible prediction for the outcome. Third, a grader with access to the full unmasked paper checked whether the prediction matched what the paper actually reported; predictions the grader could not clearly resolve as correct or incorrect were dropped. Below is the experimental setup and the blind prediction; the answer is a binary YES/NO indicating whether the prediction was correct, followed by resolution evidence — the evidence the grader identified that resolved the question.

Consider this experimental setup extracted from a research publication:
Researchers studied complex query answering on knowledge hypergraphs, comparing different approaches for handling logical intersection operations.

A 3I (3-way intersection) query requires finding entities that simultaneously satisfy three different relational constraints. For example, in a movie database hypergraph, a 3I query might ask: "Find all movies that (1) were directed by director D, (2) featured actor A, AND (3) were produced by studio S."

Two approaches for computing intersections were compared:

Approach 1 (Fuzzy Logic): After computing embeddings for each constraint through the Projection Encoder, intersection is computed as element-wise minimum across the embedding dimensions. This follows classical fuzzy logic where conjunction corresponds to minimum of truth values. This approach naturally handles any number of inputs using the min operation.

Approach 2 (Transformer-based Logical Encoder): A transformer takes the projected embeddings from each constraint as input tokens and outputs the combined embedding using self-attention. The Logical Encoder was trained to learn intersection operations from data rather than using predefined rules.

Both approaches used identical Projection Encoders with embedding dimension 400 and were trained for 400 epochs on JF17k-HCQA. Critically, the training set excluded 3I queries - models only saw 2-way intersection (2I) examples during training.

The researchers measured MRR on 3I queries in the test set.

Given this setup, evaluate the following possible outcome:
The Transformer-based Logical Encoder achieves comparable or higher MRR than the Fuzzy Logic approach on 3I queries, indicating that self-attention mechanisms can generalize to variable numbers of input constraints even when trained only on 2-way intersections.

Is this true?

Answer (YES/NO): NO